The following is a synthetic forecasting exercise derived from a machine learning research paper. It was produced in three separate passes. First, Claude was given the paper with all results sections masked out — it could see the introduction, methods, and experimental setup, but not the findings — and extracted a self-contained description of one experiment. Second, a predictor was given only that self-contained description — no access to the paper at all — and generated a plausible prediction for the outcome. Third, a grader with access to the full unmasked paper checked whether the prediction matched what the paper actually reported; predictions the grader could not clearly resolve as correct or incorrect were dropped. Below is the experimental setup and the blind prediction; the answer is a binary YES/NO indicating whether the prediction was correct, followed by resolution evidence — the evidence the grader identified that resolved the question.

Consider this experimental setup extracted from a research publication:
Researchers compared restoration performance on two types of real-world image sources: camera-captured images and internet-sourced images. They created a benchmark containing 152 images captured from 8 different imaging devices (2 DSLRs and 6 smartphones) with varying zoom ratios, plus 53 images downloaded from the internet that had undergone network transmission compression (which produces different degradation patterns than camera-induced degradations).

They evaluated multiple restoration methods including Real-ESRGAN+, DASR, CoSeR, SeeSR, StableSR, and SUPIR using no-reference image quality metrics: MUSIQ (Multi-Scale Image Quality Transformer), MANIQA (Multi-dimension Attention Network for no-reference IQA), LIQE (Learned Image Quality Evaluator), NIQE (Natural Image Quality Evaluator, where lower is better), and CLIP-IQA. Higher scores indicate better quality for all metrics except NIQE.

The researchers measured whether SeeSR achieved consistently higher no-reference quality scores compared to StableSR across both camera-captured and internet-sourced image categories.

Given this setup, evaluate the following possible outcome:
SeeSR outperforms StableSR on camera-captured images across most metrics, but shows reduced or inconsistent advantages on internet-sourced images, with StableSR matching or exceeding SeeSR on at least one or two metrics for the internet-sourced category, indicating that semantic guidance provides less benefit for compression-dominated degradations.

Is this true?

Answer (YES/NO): NO